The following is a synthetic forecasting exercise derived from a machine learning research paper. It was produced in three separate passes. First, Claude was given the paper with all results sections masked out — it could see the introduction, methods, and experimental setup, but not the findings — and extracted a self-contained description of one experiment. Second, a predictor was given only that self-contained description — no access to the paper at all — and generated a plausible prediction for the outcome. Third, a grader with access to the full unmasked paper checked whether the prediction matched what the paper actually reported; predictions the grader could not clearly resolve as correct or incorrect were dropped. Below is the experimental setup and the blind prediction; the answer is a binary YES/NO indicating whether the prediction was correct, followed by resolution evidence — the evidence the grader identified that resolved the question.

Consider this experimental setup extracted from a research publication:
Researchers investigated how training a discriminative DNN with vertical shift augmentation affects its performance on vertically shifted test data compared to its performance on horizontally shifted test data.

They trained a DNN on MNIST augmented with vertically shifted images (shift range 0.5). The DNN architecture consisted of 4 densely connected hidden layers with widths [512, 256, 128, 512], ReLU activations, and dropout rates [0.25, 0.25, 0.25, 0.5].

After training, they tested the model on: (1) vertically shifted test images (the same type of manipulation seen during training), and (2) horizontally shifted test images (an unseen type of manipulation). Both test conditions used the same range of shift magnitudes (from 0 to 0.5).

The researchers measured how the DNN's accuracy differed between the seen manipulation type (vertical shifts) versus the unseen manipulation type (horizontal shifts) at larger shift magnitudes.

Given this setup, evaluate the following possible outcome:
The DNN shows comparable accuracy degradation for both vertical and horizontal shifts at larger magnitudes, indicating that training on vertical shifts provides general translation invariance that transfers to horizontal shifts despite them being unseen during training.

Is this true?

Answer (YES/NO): NO